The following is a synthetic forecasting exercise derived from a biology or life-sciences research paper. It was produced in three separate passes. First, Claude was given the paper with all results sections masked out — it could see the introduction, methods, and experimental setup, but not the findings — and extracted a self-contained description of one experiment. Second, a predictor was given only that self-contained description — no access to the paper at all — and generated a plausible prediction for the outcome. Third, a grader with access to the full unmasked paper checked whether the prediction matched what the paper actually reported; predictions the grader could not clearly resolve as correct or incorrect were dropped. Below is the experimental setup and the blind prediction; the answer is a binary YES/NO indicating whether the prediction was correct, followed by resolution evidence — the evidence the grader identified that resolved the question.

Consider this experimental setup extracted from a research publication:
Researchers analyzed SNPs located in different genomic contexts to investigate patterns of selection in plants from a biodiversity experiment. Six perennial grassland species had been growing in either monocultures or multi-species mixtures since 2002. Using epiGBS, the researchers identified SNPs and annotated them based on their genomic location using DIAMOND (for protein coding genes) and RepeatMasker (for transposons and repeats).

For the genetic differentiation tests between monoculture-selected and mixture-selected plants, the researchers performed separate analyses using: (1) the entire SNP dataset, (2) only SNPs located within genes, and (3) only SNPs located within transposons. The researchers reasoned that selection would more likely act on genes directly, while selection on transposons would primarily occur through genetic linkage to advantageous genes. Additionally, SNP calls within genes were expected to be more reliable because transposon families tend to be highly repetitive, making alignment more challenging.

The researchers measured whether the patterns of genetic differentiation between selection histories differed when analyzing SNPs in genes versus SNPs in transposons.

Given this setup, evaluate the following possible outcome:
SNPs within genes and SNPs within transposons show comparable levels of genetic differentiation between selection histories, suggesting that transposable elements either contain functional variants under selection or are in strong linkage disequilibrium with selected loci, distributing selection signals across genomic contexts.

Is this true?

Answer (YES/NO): YES